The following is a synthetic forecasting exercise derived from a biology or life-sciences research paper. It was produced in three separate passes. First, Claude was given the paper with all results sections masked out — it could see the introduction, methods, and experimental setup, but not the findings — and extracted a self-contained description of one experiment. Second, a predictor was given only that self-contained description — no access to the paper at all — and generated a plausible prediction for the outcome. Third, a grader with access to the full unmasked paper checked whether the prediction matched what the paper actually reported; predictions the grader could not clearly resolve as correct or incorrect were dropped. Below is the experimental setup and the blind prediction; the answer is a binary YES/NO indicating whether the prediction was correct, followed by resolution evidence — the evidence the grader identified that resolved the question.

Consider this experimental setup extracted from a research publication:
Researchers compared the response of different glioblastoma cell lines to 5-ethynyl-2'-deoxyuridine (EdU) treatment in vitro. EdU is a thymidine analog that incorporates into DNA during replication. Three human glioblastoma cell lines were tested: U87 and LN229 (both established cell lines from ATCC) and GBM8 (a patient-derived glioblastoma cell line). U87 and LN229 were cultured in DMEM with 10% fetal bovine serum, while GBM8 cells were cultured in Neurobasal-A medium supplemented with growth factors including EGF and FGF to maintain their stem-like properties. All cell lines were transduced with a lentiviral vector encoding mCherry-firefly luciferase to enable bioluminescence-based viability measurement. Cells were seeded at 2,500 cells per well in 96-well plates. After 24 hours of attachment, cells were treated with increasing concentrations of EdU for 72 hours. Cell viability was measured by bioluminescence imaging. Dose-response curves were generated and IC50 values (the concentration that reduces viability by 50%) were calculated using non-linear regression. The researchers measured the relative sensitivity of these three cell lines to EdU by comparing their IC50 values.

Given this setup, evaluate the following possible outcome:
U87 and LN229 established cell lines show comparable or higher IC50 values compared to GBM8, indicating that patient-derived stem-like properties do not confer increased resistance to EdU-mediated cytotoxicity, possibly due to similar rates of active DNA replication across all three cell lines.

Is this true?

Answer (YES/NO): NO